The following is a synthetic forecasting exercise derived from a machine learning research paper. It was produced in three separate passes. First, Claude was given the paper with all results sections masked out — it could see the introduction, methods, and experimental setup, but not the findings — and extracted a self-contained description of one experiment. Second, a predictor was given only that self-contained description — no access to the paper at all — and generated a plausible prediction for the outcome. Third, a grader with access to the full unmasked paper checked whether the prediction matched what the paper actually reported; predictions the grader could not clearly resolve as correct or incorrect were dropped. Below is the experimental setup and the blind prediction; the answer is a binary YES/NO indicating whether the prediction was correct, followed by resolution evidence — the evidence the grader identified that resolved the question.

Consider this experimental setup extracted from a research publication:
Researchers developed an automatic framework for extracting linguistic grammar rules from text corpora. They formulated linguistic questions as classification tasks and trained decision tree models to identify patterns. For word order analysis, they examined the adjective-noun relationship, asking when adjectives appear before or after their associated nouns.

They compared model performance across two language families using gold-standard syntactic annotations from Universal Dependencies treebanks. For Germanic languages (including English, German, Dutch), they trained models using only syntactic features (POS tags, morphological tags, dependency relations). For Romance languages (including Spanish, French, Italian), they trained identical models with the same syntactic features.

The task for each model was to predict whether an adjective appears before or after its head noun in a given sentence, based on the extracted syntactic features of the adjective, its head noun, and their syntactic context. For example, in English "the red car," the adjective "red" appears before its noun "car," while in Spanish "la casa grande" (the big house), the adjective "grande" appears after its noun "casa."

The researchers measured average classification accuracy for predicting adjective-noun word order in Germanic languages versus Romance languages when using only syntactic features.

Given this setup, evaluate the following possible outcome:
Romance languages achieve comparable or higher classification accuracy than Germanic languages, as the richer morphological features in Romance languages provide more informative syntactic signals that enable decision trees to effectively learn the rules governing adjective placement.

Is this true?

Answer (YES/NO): NO